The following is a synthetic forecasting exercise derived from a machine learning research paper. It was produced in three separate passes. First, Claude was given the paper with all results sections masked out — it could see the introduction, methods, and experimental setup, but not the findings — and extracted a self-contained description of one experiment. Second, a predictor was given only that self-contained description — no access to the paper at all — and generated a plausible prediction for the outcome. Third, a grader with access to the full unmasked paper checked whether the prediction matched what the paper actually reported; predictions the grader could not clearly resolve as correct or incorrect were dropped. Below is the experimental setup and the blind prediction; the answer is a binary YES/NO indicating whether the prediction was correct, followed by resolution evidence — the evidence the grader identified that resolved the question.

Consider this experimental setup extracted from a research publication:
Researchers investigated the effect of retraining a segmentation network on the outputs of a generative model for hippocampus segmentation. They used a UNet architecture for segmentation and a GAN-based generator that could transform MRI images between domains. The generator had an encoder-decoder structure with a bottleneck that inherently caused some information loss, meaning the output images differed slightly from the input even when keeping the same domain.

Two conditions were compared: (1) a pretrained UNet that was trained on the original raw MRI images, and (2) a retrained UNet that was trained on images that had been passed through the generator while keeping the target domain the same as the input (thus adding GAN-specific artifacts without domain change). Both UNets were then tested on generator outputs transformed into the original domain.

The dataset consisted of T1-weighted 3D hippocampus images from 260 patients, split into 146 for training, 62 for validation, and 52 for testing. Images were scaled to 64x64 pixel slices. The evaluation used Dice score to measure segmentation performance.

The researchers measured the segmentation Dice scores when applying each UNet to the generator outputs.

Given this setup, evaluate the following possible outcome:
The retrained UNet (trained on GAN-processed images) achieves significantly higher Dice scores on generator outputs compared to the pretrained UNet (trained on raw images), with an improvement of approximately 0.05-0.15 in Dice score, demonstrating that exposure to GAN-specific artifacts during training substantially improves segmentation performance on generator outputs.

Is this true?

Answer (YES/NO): YES